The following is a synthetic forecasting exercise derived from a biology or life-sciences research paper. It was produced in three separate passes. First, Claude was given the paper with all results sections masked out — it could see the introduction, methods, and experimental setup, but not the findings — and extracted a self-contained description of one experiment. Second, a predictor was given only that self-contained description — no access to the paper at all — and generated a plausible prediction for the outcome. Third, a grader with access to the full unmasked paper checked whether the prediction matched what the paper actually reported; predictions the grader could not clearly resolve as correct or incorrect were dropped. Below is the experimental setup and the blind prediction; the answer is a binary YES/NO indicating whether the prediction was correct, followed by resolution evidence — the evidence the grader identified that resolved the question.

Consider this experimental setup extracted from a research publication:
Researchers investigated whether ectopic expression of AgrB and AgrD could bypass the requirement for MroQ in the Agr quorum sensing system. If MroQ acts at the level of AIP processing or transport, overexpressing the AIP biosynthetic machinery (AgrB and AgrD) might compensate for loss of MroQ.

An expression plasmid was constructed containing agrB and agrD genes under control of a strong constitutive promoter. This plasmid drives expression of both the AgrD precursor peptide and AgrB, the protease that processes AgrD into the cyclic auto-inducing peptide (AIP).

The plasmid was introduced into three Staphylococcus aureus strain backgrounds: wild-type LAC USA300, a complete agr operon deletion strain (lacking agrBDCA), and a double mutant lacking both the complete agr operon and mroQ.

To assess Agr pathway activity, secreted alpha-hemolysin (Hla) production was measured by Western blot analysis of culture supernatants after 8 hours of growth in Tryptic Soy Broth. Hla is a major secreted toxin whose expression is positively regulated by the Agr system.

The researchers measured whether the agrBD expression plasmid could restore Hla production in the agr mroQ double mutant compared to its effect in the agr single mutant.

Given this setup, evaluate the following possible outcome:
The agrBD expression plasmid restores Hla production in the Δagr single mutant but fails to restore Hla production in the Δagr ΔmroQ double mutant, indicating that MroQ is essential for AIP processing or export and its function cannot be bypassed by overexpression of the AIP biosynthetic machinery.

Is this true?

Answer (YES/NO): NO